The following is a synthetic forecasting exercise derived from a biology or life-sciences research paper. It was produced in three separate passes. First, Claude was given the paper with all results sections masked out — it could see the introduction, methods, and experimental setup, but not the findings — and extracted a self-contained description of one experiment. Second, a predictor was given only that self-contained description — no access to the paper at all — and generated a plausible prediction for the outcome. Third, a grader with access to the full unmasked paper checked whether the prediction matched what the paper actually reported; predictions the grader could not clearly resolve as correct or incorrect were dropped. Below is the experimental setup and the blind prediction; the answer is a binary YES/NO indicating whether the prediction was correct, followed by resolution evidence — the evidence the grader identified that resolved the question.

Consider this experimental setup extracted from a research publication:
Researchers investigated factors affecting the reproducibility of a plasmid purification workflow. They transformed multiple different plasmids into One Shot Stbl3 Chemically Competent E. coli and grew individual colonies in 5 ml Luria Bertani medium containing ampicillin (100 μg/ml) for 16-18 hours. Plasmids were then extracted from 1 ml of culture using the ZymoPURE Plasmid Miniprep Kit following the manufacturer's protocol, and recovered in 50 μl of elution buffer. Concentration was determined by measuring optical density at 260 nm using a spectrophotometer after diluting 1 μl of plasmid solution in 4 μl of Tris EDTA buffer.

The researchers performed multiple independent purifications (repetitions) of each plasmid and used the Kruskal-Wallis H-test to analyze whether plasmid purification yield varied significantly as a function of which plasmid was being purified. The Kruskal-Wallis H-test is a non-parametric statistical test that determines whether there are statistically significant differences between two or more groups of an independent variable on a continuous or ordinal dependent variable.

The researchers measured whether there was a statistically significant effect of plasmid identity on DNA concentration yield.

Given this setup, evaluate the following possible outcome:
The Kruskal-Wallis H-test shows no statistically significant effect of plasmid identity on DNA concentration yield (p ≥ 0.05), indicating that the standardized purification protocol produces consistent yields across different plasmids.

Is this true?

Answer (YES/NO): YES